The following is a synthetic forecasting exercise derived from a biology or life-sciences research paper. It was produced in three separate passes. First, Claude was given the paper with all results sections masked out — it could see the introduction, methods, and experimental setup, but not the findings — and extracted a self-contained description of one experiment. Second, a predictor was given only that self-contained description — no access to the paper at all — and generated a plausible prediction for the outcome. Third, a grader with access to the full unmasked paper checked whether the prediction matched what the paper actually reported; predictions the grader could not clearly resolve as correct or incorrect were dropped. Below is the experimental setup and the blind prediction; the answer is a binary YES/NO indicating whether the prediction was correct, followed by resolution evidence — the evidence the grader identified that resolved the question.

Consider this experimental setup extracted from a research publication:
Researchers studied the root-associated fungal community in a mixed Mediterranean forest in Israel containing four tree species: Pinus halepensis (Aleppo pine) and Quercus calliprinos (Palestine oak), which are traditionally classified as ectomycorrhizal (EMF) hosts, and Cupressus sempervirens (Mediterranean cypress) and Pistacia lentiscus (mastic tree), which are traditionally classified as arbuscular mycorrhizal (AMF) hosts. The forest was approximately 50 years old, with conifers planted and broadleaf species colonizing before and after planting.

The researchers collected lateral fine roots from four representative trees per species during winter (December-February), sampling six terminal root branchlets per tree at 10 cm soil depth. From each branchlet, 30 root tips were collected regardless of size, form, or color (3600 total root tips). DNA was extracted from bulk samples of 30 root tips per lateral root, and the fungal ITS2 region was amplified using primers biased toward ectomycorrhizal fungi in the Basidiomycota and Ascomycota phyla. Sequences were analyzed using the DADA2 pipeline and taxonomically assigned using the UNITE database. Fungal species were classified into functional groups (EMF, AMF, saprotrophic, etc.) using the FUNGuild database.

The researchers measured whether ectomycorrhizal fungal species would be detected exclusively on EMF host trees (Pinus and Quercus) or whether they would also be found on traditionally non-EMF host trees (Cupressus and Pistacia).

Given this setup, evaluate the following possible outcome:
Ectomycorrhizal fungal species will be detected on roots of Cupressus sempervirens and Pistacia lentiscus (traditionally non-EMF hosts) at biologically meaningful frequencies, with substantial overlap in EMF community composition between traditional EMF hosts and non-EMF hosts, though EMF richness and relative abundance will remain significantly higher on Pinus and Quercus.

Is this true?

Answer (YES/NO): YES